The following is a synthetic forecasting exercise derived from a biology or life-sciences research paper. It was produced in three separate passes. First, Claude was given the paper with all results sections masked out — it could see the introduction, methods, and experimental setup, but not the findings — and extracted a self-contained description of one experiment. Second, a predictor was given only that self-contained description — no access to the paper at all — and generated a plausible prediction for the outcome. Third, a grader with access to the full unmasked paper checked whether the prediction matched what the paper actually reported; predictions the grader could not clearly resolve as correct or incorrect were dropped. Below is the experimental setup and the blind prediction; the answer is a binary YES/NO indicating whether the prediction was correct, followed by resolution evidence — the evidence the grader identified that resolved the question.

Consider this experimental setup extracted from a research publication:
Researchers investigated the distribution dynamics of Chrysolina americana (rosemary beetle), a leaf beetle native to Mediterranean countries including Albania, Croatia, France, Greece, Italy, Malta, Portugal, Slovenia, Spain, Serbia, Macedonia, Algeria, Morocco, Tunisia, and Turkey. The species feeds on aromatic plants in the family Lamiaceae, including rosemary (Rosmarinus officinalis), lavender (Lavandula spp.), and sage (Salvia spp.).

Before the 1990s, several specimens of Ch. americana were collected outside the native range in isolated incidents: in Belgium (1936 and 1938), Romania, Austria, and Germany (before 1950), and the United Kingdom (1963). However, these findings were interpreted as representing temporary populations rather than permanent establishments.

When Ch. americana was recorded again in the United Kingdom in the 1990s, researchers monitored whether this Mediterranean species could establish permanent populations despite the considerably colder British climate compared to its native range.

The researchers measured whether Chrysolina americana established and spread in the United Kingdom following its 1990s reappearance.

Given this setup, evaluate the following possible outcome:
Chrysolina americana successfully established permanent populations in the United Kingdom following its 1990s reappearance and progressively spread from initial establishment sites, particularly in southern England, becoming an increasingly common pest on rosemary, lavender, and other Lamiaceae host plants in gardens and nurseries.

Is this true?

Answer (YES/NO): NO